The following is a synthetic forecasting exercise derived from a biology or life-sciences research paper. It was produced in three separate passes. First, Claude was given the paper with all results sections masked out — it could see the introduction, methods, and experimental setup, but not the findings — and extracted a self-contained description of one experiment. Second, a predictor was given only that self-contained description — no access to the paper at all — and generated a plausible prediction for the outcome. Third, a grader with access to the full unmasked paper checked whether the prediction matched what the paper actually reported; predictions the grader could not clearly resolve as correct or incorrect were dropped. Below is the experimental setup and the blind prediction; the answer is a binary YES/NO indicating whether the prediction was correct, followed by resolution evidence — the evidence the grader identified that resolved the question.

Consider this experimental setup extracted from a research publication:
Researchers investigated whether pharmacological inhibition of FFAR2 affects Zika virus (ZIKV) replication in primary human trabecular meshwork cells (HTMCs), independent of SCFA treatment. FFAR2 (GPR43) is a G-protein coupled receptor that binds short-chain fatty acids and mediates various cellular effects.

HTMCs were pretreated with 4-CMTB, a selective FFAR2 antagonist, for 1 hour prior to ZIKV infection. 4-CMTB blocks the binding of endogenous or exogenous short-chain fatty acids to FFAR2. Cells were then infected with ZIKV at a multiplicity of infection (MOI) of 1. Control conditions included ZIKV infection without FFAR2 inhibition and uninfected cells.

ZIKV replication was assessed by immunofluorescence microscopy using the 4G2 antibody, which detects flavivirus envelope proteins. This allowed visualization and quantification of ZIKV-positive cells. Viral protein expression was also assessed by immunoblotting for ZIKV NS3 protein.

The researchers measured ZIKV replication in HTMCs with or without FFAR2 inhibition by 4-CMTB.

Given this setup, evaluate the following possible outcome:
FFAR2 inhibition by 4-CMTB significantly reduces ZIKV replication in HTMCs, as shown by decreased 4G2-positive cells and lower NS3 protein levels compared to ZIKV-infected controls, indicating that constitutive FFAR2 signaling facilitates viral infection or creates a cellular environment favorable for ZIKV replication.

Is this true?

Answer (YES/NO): NO